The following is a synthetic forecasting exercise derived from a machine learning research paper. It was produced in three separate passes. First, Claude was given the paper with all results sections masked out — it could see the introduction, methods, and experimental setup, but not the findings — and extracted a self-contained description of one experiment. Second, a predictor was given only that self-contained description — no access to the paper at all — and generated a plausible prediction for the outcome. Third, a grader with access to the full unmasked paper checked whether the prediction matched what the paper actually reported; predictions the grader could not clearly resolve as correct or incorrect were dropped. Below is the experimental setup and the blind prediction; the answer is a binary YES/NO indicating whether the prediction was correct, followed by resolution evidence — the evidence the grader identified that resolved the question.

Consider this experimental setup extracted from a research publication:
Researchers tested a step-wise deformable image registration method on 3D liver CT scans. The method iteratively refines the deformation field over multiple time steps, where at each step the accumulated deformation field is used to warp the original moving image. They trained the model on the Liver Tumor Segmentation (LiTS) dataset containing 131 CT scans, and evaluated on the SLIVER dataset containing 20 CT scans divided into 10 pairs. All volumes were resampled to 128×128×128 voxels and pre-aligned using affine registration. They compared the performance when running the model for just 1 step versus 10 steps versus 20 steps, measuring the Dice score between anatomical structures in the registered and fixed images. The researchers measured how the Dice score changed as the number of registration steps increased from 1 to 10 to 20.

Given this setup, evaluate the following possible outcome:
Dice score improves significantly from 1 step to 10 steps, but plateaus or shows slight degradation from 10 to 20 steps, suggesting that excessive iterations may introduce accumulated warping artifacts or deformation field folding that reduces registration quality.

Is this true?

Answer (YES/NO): NO